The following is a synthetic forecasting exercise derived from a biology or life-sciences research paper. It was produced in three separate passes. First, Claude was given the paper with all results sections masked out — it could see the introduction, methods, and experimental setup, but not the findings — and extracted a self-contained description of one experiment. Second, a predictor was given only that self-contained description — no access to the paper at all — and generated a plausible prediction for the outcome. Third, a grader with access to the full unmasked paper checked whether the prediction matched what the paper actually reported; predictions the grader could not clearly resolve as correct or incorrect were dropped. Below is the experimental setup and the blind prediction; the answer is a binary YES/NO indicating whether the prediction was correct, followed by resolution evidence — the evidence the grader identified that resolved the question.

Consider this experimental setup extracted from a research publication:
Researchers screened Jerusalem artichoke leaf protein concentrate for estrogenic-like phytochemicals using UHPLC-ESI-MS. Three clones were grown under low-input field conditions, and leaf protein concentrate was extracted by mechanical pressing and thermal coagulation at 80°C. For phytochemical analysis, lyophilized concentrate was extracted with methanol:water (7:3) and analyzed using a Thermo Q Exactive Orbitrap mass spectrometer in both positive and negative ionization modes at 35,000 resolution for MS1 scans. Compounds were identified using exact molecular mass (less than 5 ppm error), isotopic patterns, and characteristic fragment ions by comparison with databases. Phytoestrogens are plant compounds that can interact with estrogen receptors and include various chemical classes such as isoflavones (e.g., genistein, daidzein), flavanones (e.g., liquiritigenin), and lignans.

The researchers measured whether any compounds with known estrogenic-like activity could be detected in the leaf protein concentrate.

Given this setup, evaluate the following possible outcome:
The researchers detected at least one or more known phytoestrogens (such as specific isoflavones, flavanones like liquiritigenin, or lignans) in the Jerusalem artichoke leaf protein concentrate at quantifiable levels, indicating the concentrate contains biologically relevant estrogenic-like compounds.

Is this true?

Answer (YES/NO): YES